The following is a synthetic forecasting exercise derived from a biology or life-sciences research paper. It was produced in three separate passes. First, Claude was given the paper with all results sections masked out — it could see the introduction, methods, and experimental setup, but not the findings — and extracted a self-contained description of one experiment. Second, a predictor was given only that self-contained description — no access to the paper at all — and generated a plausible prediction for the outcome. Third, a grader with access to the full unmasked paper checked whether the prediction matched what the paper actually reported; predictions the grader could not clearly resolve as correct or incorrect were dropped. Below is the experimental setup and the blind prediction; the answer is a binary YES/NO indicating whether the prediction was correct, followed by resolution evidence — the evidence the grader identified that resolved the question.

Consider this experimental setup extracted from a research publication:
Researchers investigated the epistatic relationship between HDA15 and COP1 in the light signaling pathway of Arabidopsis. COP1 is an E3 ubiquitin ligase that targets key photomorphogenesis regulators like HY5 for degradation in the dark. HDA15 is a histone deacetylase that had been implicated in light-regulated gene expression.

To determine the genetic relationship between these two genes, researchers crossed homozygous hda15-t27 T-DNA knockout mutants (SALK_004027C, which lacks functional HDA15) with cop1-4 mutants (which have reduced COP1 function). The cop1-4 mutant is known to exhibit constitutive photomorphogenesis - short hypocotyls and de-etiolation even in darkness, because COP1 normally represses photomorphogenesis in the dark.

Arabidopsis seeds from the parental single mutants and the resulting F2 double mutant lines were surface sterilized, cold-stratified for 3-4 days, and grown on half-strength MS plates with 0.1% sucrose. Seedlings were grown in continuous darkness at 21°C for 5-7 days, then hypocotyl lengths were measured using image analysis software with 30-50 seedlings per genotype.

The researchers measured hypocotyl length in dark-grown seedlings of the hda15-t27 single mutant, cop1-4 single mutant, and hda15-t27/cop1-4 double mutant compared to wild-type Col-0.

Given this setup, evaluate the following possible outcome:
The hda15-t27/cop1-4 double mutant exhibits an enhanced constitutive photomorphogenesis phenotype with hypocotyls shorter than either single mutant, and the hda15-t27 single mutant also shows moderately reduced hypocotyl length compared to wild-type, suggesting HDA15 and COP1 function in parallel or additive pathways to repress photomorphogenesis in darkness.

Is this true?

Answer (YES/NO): NO